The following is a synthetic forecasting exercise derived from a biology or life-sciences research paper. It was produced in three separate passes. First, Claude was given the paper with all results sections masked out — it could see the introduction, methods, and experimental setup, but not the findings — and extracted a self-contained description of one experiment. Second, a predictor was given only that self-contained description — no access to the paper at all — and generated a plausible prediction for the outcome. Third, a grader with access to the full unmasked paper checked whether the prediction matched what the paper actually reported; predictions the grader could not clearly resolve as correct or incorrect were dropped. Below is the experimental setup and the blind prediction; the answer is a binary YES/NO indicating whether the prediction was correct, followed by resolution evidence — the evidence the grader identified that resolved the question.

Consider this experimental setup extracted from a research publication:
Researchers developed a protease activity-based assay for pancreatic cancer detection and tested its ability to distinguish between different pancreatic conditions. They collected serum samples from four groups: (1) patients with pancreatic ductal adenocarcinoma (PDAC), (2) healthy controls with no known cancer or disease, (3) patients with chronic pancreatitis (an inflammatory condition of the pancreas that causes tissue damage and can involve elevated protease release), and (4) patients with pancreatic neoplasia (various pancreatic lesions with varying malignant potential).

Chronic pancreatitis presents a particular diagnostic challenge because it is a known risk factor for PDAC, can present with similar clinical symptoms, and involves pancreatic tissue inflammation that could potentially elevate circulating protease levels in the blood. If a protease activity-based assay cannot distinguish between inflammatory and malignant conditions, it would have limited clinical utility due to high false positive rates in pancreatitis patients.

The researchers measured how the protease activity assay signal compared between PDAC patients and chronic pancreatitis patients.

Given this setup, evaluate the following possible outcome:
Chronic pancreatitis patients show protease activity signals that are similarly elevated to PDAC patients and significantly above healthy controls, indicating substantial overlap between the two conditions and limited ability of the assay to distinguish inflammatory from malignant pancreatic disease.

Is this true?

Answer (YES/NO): NO